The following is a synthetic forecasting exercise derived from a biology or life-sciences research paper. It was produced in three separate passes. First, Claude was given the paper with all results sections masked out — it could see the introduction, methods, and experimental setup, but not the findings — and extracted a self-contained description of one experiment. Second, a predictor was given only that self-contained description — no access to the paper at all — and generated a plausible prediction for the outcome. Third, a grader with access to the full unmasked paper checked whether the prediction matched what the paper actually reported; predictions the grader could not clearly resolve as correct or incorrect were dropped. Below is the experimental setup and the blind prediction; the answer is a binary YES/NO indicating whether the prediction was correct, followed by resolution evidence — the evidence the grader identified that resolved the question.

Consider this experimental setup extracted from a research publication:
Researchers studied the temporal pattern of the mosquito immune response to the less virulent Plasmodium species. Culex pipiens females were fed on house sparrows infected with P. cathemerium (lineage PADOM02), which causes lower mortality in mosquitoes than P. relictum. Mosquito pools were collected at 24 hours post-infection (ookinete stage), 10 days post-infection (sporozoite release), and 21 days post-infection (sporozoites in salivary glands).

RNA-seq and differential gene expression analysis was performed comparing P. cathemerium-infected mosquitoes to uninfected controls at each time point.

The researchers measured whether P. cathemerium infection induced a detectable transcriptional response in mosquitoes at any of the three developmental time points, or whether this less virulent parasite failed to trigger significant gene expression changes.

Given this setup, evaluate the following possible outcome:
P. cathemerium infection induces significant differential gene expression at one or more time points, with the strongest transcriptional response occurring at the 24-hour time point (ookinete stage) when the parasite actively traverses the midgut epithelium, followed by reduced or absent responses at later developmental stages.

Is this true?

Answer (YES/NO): YES